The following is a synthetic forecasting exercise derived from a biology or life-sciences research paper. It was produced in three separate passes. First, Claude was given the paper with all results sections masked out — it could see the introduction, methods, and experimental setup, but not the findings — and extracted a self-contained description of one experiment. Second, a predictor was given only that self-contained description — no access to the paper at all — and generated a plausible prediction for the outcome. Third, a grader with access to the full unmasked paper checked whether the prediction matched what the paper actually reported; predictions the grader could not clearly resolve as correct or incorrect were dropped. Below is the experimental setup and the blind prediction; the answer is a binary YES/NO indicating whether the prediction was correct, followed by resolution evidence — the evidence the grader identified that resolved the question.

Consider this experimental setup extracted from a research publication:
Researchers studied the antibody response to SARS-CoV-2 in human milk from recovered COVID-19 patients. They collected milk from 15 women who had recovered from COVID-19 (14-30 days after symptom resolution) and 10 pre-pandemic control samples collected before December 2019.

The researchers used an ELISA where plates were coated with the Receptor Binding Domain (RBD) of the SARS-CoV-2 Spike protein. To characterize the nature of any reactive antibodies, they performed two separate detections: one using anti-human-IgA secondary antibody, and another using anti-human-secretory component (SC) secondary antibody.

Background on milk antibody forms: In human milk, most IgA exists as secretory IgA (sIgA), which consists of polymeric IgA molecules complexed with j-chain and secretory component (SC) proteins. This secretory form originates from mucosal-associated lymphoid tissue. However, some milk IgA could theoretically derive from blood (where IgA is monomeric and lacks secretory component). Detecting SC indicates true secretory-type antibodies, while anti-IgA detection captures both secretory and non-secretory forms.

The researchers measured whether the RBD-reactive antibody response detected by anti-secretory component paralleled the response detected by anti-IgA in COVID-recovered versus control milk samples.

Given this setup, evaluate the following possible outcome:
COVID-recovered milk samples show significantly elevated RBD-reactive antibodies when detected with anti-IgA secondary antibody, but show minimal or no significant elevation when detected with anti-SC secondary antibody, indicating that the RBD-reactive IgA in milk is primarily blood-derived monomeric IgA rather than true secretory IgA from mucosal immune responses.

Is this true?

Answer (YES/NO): NO